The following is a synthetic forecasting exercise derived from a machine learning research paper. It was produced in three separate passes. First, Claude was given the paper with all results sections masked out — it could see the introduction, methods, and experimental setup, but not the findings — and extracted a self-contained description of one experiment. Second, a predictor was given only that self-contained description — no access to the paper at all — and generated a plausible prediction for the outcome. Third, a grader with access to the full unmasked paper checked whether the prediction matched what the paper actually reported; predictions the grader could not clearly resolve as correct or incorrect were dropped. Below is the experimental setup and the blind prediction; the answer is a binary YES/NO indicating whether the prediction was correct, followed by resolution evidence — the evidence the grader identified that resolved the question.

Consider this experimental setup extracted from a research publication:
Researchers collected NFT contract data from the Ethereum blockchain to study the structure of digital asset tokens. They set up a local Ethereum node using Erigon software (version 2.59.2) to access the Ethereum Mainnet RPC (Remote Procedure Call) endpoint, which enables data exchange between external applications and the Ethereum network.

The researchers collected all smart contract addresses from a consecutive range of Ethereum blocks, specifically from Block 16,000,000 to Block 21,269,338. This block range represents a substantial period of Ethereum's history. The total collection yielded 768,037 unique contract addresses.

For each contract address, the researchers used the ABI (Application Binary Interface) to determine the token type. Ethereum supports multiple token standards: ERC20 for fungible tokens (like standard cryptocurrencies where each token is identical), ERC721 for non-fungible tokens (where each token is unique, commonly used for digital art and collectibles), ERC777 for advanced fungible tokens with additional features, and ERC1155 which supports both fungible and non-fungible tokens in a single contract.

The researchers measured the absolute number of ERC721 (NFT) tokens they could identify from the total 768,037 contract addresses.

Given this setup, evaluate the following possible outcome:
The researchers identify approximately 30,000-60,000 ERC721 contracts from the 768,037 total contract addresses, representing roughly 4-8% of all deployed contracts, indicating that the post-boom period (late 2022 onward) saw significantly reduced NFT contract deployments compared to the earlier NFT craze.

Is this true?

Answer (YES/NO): YES